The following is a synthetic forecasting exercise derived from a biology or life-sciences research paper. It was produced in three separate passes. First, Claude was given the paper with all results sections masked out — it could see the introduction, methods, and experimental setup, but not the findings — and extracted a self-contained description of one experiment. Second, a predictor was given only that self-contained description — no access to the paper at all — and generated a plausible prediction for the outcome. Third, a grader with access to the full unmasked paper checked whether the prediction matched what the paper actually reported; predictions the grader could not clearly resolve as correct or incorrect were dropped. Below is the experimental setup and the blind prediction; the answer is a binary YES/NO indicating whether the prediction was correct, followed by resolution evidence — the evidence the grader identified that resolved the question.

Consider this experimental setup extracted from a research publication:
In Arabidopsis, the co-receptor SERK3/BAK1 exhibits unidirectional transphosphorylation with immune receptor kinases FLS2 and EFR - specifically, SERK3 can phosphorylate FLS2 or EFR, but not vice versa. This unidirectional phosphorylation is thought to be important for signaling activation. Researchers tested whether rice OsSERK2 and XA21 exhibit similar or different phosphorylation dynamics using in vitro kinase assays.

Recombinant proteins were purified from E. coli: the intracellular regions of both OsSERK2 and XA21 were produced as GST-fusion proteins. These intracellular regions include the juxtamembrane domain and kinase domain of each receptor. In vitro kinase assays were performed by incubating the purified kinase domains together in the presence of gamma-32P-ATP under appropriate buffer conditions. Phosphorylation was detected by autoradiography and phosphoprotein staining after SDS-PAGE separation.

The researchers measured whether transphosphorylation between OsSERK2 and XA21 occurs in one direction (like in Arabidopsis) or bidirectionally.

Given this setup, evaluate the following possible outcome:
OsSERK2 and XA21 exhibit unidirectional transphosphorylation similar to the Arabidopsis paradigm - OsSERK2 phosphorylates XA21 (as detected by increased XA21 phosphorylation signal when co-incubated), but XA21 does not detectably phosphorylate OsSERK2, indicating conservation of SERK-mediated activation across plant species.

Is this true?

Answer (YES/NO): NO